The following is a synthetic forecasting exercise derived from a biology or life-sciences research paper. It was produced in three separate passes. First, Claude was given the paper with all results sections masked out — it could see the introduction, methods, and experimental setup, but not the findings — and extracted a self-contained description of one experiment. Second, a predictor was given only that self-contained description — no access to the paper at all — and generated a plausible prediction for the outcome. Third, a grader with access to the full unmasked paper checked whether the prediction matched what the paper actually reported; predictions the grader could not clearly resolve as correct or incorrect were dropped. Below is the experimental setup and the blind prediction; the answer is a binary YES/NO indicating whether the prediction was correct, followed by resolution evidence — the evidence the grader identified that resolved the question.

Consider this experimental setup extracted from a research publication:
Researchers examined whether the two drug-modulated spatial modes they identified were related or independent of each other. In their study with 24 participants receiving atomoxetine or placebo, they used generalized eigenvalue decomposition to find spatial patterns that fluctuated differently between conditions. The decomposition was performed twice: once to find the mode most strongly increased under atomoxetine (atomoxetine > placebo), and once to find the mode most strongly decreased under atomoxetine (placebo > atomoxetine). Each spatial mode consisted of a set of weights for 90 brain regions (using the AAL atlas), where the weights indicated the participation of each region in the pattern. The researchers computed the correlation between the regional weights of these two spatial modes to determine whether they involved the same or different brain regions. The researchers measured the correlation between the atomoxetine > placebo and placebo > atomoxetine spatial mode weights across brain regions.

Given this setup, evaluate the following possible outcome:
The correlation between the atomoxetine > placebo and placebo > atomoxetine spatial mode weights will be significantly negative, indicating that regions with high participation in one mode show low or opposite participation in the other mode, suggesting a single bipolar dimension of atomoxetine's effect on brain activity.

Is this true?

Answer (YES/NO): NO